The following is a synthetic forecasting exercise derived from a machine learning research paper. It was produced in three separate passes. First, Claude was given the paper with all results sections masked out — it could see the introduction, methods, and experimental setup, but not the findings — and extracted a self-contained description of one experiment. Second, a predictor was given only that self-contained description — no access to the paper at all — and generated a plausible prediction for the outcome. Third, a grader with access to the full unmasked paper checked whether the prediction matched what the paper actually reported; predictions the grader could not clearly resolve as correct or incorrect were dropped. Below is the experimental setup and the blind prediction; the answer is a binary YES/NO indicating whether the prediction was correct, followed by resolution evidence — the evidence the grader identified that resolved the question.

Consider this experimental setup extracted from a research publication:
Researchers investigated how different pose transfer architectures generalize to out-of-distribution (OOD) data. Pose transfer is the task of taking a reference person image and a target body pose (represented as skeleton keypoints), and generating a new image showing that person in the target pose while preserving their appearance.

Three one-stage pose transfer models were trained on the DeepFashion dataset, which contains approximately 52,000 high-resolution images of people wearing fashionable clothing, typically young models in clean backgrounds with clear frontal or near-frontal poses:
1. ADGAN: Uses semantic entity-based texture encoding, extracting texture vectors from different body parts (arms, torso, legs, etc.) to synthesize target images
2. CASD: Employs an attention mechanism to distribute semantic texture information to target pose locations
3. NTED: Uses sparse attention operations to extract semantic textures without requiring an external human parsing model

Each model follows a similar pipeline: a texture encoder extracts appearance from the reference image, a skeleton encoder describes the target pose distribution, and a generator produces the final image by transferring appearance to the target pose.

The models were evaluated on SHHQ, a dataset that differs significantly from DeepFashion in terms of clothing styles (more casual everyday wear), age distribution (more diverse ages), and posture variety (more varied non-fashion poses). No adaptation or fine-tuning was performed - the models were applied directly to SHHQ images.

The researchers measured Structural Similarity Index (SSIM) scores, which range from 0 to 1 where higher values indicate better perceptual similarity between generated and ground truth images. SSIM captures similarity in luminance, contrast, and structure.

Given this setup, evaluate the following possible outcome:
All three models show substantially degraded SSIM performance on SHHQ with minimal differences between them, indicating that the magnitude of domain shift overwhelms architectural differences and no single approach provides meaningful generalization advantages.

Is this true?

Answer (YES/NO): NO